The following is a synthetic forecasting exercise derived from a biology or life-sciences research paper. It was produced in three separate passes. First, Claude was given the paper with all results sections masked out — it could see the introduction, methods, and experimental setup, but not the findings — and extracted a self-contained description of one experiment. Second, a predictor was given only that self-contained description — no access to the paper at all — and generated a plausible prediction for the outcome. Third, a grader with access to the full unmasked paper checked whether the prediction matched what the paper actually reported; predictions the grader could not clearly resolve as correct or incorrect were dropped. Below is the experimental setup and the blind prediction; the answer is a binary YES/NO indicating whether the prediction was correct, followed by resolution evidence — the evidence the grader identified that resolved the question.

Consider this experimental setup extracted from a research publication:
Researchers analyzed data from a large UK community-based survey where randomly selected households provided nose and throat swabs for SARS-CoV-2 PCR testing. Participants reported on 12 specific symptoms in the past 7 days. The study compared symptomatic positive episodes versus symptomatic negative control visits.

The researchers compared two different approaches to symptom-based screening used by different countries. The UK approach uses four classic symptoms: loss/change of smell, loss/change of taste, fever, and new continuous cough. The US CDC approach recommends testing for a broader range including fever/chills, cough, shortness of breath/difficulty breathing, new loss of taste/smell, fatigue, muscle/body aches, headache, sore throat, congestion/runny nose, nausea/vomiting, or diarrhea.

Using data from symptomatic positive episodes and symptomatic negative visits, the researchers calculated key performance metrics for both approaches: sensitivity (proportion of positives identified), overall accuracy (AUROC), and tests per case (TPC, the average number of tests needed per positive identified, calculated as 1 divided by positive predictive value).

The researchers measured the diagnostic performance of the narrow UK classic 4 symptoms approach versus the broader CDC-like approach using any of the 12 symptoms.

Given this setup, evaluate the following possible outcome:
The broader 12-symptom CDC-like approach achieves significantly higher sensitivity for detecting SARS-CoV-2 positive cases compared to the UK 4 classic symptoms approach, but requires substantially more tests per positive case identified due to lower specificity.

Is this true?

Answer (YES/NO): YES